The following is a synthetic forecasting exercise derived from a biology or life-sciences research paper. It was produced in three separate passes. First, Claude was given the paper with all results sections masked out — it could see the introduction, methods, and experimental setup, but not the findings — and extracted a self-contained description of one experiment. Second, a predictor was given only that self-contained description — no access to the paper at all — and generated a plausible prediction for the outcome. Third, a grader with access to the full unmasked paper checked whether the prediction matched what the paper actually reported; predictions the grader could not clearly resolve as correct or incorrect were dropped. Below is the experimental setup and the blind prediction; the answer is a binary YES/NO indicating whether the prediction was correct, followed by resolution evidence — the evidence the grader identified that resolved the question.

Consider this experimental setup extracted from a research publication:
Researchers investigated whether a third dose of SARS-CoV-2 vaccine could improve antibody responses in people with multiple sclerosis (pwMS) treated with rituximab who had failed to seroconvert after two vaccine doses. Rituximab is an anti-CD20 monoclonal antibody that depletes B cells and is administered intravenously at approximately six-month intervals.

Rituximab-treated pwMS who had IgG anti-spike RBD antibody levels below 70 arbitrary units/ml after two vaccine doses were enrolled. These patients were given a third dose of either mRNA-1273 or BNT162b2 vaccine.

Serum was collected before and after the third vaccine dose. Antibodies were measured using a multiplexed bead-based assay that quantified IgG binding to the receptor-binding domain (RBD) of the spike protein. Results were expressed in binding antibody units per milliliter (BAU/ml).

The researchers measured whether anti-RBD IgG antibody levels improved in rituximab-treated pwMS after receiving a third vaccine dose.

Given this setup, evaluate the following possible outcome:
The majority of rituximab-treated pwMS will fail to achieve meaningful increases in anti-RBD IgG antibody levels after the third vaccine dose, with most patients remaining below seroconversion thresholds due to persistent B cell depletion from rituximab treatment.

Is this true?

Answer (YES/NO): YES